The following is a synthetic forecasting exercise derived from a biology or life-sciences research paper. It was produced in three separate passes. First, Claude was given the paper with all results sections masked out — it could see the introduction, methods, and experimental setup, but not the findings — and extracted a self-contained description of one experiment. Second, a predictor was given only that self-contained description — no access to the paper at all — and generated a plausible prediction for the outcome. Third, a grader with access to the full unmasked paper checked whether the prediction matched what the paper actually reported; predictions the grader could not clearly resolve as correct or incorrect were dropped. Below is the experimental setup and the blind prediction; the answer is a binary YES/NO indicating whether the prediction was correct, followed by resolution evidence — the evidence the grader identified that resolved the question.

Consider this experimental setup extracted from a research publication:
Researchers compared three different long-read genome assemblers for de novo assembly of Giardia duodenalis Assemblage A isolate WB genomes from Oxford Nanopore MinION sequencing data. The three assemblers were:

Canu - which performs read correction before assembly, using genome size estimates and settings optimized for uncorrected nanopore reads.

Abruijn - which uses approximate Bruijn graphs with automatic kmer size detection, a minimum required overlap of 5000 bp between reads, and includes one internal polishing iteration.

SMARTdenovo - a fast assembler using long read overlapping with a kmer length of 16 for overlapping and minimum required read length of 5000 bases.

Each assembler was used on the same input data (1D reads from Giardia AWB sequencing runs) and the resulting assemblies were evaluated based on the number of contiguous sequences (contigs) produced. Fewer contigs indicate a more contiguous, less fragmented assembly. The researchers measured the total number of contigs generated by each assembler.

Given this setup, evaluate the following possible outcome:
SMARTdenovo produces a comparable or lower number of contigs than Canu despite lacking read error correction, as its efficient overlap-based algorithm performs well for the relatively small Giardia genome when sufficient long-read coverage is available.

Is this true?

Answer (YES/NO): YES